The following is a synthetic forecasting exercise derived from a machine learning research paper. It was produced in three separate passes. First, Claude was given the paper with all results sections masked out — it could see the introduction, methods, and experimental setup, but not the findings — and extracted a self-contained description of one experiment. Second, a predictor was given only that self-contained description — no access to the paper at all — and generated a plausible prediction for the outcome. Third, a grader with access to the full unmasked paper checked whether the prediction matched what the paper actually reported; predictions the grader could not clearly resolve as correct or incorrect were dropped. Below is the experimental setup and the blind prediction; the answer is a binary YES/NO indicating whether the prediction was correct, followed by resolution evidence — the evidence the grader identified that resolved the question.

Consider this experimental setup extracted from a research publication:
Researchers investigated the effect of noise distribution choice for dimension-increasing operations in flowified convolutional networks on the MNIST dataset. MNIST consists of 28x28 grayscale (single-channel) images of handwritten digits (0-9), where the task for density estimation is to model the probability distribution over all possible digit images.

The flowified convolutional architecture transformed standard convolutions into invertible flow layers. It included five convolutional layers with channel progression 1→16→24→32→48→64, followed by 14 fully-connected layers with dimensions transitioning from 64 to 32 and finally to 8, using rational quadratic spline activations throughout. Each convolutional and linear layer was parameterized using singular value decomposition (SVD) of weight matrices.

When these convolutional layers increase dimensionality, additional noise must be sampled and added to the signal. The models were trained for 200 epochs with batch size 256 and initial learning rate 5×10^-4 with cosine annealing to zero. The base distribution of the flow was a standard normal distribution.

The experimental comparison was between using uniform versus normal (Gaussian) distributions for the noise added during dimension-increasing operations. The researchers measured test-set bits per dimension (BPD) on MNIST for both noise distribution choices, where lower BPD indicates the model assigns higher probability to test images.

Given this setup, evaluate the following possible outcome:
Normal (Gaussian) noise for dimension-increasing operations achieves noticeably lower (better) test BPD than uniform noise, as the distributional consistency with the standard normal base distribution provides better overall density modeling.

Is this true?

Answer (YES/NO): YES